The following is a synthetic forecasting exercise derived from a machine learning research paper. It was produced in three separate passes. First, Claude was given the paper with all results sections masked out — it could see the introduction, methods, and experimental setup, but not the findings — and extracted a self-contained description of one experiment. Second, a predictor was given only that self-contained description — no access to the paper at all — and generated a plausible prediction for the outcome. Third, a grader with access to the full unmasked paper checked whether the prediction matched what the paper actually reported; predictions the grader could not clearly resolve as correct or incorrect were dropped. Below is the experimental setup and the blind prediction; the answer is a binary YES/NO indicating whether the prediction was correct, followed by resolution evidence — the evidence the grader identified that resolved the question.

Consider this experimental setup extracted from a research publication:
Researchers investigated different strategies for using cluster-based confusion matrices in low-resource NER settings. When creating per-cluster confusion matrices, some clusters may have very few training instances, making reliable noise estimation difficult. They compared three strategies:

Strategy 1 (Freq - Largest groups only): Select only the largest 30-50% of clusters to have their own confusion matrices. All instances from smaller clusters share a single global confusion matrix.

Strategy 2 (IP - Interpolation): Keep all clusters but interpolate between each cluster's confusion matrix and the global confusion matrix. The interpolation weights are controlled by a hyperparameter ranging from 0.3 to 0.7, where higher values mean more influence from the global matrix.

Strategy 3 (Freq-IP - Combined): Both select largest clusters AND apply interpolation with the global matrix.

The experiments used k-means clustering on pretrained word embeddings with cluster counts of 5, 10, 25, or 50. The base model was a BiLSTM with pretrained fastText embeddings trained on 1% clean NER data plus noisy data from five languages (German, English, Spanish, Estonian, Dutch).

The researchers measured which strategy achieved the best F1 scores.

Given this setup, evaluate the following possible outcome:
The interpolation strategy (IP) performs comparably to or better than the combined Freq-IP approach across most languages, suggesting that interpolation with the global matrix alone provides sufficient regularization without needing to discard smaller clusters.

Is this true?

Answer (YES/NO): NO